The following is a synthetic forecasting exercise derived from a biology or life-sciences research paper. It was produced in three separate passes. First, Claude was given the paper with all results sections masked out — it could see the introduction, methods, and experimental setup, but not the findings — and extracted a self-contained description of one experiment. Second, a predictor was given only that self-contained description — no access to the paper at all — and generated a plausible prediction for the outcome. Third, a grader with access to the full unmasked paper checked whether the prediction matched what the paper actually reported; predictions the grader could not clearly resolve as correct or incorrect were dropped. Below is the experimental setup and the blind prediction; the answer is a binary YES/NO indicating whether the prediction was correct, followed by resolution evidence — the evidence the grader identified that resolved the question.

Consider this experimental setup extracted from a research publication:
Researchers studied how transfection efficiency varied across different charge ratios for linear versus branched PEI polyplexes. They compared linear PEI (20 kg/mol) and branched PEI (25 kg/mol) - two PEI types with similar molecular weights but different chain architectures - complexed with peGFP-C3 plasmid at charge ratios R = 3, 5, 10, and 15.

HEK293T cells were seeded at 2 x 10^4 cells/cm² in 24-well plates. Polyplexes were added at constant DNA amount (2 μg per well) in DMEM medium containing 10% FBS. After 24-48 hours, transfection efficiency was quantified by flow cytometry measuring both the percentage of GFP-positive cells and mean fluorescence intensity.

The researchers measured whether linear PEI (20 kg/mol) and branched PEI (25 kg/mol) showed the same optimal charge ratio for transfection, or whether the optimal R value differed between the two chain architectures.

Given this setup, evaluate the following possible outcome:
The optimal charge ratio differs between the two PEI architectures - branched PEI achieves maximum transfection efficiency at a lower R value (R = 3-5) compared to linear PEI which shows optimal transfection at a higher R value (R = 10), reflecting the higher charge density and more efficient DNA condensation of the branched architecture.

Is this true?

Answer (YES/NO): NO